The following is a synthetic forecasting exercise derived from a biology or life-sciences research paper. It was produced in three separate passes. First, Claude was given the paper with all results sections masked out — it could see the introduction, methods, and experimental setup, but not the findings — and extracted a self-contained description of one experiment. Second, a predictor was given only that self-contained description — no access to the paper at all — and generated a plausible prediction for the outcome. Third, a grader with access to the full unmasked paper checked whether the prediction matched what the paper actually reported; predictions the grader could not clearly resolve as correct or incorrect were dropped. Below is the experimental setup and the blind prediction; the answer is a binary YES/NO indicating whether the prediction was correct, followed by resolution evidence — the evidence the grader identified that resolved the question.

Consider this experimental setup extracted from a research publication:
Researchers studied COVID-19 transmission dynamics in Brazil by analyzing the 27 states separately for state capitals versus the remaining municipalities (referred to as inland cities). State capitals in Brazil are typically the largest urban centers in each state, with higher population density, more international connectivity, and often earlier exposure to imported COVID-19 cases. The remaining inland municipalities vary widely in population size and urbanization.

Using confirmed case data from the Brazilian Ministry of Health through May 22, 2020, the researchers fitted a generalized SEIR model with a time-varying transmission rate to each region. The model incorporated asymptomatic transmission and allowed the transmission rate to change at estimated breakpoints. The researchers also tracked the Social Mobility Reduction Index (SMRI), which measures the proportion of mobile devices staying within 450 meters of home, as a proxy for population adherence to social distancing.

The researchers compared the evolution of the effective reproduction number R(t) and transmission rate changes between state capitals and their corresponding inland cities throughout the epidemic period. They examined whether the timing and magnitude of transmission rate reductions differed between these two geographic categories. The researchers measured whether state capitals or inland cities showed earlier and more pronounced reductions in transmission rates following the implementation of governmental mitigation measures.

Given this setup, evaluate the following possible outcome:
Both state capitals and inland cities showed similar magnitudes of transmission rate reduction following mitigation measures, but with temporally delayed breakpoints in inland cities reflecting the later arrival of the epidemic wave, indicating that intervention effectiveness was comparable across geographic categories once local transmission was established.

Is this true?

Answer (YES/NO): NO